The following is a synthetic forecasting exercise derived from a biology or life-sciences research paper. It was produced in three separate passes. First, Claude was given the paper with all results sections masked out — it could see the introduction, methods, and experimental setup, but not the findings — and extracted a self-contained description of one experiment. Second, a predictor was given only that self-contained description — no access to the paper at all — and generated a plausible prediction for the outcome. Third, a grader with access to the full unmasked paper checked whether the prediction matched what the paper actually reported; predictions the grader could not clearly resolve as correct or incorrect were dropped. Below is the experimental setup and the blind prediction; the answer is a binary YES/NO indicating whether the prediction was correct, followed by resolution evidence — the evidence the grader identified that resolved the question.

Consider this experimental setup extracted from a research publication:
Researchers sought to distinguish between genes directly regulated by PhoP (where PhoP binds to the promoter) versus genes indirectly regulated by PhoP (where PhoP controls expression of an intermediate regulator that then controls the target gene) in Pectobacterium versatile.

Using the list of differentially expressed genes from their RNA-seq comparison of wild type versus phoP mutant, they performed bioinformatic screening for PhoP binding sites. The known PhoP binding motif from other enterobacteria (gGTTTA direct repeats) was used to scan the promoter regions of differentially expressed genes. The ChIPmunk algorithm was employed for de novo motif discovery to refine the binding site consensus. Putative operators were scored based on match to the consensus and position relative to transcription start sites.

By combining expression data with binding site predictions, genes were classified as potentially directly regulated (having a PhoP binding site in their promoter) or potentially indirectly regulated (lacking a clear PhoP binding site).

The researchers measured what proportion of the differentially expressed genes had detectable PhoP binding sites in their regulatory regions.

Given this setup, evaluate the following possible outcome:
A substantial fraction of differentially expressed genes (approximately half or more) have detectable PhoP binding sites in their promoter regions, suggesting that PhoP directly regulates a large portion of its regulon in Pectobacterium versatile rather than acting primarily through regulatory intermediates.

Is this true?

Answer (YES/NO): YES